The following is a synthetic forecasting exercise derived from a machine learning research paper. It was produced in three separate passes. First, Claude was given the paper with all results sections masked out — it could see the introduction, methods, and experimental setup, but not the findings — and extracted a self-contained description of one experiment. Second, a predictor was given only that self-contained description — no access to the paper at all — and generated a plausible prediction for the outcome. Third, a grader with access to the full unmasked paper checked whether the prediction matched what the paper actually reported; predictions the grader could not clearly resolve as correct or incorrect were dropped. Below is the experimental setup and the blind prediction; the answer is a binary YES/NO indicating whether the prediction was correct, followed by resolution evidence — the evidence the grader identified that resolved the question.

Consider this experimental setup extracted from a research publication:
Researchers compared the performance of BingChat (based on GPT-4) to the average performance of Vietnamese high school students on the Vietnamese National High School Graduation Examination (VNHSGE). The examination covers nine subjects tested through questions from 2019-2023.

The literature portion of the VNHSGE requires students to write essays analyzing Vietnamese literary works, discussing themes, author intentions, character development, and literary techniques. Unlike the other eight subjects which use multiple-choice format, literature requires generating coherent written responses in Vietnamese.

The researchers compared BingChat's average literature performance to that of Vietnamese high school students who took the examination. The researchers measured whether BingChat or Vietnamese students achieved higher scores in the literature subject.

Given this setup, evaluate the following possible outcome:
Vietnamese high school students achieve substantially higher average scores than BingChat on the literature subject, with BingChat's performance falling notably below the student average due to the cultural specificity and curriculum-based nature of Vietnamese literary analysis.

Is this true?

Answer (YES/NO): NO